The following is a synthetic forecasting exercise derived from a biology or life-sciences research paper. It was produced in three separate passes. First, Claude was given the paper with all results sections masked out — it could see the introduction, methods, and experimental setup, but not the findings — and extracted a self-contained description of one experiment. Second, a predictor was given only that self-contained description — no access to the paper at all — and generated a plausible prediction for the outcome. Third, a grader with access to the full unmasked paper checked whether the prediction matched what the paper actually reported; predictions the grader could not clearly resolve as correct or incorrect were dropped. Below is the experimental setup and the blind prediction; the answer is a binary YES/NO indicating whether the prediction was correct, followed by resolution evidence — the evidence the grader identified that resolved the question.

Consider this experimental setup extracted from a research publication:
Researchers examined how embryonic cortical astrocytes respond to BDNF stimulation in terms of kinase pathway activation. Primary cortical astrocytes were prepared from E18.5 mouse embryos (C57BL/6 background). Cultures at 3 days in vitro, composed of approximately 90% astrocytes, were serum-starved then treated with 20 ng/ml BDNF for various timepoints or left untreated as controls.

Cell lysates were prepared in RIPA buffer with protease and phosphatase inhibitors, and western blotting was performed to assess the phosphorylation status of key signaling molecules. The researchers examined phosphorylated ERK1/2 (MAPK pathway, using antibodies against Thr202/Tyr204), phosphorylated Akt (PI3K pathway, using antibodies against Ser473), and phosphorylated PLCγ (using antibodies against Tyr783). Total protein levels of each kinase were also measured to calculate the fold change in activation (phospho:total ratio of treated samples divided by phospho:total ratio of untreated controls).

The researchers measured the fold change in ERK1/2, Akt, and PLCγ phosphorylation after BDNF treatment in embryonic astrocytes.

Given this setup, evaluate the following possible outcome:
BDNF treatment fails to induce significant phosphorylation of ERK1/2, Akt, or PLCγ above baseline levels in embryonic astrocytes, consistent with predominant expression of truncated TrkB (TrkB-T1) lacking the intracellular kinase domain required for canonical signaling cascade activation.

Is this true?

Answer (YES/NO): NO